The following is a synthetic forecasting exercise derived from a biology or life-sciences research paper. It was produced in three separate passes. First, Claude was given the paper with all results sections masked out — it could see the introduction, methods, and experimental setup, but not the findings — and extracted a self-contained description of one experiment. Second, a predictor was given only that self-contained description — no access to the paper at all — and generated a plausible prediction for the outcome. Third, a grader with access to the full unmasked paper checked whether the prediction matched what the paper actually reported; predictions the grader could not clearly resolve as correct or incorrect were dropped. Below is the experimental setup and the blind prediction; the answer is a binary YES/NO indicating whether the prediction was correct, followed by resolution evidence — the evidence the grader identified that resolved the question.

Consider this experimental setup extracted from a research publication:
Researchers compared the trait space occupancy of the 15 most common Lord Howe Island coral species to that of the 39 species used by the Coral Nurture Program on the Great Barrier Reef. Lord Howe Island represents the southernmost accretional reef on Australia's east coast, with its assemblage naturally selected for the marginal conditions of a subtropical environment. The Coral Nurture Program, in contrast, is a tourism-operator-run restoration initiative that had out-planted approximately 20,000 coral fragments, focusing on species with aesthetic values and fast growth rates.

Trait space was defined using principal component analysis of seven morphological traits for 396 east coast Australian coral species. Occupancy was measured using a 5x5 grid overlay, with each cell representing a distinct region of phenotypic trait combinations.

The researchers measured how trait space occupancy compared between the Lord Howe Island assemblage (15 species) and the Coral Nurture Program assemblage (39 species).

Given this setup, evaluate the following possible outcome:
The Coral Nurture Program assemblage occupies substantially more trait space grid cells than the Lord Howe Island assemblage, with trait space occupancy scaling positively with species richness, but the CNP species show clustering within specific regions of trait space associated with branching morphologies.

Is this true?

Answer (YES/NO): NO